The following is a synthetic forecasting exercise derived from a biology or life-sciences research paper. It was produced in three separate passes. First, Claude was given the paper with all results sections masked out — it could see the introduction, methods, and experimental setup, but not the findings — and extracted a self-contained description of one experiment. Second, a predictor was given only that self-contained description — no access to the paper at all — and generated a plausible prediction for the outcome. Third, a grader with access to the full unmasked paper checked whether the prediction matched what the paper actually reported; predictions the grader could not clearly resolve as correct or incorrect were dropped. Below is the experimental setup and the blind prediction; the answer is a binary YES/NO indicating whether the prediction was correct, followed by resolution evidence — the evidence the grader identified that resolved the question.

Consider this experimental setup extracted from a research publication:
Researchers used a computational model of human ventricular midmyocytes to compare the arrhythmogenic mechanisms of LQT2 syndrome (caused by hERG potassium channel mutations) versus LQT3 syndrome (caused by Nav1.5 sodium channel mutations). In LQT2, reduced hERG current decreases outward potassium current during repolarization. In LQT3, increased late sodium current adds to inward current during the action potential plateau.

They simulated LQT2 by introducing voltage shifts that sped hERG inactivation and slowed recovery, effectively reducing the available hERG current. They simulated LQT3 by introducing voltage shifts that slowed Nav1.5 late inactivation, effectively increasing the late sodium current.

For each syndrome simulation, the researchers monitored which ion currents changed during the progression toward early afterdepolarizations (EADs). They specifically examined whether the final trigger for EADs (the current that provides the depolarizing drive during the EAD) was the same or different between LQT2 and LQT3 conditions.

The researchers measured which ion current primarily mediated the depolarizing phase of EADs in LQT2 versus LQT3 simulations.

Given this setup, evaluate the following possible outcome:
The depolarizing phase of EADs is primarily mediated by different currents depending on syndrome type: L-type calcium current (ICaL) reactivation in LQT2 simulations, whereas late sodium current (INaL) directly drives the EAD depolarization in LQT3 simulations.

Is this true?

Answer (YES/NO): NO